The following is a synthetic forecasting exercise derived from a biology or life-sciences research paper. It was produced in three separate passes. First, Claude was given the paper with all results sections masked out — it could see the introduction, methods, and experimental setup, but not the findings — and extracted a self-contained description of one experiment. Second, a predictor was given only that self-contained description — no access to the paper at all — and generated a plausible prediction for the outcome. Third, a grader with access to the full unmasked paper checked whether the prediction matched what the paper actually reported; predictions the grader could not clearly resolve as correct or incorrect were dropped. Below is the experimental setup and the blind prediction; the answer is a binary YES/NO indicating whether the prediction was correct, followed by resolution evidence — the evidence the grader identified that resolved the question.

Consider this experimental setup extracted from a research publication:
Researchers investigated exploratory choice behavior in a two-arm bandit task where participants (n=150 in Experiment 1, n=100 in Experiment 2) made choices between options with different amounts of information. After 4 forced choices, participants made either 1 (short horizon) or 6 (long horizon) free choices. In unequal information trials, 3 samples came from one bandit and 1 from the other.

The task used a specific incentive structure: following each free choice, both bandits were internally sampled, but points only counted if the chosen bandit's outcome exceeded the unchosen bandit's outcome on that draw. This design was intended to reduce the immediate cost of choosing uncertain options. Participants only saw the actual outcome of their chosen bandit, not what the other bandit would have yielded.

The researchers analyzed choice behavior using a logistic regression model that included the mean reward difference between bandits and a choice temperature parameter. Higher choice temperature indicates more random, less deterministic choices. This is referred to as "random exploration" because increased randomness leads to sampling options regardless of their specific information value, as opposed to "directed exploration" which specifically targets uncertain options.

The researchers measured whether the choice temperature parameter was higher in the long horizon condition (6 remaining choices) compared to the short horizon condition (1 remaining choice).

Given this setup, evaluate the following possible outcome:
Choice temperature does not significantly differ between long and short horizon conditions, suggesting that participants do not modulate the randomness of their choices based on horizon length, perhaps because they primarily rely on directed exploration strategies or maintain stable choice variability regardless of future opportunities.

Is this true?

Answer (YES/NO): NO